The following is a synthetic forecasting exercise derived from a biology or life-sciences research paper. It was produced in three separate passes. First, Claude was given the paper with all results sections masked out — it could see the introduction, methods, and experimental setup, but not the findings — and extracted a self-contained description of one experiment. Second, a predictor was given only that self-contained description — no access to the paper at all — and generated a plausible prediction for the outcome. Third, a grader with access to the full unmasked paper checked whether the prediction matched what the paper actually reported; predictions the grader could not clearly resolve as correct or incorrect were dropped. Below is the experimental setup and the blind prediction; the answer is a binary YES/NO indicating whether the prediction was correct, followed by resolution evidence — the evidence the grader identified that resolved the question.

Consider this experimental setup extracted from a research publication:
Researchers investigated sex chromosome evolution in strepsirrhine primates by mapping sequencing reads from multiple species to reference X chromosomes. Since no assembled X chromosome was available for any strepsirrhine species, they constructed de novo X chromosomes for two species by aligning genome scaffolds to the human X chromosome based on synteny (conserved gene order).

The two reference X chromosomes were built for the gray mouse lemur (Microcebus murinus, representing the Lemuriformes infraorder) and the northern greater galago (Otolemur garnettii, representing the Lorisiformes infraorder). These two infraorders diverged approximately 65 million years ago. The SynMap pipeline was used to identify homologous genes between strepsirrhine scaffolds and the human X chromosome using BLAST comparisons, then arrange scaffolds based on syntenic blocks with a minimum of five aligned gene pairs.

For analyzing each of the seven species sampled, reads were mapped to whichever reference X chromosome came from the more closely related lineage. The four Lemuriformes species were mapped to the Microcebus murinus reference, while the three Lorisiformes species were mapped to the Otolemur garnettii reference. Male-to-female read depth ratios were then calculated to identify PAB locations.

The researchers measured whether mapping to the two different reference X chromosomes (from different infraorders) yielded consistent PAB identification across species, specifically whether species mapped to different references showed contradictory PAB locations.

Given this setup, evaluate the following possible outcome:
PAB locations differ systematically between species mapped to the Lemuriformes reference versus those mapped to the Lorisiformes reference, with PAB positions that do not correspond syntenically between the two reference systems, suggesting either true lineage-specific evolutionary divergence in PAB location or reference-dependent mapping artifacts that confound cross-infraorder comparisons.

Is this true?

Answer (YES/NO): NO